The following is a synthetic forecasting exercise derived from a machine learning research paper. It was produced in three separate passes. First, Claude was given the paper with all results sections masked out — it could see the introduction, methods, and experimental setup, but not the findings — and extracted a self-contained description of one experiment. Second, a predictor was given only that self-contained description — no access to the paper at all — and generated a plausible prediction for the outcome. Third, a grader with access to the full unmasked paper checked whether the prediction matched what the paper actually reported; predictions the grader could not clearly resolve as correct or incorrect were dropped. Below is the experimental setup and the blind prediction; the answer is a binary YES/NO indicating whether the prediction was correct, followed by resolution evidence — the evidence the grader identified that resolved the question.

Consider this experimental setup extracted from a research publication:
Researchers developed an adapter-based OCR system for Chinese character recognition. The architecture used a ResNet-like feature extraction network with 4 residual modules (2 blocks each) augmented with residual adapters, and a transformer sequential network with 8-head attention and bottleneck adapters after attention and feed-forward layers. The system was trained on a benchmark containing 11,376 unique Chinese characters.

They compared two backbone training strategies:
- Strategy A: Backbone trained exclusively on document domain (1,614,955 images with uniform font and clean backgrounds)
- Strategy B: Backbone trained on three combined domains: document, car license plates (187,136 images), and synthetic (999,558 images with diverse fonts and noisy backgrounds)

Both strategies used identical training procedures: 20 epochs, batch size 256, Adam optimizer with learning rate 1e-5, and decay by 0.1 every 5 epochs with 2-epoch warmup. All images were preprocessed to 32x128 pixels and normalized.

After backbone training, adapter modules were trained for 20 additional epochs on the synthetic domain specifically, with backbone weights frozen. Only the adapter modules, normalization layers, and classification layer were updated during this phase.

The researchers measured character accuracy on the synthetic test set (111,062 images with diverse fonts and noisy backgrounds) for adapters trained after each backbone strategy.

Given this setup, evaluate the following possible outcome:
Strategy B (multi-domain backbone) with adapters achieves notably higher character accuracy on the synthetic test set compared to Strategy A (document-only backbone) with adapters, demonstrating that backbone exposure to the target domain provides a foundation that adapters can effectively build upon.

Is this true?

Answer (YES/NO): YES